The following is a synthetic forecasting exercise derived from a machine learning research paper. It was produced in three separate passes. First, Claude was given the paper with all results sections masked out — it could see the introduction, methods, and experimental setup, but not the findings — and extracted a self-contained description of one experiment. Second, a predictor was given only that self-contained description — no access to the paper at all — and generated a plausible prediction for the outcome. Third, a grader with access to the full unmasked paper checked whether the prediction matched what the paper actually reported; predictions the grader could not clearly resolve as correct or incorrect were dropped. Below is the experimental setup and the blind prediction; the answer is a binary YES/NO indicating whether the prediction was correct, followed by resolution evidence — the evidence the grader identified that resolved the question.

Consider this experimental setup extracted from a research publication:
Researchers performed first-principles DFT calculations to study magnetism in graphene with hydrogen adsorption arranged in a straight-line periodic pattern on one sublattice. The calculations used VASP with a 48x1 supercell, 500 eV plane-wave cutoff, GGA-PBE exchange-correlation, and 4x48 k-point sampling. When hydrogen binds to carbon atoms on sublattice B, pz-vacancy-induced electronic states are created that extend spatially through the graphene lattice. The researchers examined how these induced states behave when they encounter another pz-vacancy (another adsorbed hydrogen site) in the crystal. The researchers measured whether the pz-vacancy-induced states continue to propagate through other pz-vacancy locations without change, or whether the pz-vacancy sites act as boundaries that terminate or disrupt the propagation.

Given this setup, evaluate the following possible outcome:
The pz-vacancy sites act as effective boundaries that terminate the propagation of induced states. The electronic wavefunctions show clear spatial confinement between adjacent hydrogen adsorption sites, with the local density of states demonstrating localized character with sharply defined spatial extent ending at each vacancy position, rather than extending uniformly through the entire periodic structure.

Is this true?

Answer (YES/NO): YES